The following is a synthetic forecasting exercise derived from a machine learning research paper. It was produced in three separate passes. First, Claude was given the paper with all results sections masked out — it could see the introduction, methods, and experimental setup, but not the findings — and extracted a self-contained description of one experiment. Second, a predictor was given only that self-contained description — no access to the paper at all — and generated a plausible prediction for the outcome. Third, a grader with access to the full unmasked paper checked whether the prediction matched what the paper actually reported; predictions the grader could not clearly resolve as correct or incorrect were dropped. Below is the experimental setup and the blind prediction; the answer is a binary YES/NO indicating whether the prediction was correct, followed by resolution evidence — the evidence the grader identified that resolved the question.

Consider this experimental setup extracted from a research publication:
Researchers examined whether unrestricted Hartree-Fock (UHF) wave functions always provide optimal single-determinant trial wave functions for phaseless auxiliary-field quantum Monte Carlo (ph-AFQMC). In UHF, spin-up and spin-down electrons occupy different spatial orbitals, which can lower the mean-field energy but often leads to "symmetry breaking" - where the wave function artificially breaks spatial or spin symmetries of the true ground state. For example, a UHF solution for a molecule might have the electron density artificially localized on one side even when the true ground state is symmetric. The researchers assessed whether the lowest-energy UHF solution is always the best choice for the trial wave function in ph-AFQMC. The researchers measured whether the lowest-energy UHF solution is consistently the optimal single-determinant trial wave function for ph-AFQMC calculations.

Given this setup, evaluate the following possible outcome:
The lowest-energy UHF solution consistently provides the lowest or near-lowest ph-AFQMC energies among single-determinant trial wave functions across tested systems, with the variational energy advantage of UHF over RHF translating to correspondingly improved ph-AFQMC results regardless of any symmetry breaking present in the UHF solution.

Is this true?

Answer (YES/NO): NO